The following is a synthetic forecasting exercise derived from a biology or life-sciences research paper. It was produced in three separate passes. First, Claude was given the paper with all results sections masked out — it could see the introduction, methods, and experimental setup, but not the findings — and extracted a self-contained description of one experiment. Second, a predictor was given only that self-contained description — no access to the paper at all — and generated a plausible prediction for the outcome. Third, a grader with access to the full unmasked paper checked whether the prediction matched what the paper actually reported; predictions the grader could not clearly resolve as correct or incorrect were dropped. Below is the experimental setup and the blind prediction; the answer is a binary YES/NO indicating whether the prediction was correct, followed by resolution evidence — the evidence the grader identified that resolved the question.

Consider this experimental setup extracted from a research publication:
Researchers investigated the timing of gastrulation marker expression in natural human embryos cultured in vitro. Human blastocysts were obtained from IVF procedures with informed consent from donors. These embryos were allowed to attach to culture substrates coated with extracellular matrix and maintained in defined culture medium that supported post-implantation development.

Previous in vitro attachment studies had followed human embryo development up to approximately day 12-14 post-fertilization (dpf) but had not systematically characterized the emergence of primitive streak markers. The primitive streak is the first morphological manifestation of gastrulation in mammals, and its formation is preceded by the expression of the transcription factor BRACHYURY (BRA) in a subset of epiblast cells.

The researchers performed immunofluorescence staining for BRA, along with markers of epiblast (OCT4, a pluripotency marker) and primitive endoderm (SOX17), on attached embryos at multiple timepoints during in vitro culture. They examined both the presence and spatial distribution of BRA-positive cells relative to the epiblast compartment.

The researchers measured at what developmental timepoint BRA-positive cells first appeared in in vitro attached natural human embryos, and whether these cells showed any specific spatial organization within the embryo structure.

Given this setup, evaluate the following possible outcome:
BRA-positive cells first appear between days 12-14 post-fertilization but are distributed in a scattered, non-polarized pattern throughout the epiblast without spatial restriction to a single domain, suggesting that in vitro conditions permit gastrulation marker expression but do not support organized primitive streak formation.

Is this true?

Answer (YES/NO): NO